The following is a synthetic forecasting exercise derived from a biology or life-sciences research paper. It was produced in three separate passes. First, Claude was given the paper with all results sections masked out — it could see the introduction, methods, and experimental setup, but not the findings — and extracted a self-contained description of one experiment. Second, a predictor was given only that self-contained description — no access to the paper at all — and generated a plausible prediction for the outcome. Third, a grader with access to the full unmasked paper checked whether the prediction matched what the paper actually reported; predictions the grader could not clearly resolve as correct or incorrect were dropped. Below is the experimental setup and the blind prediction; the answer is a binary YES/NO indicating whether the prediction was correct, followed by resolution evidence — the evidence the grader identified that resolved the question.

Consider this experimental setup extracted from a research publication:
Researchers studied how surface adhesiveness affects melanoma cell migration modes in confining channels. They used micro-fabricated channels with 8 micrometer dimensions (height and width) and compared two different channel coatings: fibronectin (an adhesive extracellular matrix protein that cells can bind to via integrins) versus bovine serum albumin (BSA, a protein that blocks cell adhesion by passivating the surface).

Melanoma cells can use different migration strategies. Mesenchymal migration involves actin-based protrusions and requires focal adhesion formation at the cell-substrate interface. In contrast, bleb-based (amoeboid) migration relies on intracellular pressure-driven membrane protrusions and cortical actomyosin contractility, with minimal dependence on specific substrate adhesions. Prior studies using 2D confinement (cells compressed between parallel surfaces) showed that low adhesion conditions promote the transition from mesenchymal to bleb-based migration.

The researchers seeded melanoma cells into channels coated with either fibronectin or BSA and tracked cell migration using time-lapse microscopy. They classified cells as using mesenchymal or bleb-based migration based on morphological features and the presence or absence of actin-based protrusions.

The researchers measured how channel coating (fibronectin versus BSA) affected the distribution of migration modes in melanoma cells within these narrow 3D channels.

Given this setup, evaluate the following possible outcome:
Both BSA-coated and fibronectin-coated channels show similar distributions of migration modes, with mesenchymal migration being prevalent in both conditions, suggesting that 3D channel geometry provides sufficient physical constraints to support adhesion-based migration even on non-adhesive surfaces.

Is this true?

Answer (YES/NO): NO